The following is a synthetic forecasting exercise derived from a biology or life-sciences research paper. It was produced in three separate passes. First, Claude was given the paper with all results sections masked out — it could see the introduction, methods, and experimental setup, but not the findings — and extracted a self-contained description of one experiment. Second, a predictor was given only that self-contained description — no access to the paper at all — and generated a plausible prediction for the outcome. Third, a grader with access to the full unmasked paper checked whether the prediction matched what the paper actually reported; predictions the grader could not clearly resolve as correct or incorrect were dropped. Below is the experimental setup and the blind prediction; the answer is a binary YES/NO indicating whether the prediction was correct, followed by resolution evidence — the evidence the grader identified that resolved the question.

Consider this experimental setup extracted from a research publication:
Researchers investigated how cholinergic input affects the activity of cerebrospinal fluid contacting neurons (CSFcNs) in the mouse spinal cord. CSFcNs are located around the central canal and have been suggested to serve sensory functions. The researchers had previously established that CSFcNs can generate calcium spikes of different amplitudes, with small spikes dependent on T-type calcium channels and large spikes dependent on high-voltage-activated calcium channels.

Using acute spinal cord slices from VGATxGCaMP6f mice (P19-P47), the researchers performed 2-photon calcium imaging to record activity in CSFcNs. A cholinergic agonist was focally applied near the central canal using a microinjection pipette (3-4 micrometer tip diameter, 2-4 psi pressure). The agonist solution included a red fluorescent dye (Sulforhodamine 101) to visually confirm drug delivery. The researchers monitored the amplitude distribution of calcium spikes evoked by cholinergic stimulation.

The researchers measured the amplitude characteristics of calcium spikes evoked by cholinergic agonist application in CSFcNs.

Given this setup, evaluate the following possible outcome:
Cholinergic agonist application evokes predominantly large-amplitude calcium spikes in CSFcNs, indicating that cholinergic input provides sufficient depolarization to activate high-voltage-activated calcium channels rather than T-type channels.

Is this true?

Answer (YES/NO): YES